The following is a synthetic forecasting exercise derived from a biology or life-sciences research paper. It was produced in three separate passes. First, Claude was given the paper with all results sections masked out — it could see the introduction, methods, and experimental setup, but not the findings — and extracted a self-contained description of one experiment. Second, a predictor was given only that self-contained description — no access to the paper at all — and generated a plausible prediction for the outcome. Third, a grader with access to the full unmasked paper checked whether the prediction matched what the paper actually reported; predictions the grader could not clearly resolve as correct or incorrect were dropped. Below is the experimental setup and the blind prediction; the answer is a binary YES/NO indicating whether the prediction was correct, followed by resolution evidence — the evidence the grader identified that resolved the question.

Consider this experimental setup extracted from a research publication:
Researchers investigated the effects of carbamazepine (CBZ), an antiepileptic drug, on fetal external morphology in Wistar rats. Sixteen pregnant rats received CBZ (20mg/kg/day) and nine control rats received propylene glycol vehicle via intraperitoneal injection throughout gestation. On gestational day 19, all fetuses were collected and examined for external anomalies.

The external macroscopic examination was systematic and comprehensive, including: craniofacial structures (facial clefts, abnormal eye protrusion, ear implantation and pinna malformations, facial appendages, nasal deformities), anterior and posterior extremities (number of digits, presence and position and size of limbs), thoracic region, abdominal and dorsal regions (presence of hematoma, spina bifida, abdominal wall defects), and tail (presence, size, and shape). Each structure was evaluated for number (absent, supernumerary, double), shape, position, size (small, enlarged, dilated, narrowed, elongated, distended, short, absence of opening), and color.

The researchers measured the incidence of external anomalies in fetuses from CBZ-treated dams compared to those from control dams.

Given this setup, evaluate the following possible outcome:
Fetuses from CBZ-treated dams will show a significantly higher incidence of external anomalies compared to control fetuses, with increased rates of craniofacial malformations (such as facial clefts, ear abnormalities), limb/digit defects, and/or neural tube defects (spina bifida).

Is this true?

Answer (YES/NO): NO